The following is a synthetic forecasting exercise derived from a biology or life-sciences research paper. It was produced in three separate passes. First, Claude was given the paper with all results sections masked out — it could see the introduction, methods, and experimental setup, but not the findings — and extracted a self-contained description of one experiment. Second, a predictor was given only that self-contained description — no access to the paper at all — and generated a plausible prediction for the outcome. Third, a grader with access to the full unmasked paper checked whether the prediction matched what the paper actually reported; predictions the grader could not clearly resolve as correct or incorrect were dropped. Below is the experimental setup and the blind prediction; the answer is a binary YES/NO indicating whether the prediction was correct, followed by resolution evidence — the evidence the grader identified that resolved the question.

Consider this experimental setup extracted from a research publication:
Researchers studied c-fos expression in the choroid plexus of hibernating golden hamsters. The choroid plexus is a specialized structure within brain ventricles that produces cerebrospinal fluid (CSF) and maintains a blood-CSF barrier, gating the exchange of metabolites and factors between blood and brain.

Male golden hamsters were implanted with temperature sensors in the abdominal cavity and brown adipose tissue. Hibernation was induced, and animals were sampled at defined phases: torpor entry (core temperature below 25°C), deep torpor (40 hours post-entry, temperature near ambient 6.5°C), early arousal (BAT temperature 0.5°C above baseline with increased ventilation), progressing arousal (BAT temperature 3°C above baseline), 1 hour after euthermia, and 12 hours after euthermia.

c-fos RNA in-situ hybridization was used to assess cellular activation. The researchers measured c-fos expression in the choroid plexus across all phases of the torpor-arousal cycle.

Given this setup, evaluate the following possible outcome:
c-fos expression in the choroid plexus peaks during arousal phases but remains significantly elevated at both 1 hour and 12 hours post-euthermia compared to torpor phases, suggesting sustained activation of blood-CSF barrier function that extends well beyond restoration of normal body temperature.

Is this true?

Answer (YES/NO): NO